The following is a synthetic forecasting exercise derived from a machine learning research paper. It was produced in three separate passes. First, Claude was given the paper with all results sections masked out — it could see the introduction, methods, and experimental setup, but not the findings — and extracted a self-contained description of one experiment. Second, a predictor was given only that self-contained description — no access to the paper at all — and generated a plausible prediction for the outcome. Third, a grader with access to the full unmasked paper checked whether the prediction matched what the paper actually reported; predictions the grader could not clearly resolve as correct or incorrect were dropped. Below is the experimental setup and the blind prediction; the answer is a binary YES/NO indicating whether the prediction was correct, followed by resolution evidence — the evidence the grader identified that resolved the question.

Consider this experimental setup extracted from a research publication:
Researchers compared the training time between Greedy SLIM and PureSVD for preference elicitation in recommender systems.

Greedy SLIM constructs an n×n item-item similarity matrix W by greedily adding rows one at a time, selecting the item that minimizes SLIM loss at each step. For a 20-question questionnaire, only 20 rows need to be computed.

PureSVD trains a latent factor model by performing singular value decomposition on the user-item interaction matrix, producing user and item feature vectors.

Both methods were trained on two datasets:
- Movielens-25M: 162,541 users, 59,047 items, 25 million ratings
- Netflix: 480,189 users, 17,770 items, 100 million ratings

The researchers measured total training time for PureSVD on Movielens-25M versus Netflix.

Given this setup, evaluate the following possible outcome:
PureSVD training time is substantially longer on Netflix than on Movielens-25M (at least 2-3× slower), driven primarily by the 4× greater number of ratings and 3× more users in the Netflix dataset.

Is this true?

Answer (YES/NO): YES